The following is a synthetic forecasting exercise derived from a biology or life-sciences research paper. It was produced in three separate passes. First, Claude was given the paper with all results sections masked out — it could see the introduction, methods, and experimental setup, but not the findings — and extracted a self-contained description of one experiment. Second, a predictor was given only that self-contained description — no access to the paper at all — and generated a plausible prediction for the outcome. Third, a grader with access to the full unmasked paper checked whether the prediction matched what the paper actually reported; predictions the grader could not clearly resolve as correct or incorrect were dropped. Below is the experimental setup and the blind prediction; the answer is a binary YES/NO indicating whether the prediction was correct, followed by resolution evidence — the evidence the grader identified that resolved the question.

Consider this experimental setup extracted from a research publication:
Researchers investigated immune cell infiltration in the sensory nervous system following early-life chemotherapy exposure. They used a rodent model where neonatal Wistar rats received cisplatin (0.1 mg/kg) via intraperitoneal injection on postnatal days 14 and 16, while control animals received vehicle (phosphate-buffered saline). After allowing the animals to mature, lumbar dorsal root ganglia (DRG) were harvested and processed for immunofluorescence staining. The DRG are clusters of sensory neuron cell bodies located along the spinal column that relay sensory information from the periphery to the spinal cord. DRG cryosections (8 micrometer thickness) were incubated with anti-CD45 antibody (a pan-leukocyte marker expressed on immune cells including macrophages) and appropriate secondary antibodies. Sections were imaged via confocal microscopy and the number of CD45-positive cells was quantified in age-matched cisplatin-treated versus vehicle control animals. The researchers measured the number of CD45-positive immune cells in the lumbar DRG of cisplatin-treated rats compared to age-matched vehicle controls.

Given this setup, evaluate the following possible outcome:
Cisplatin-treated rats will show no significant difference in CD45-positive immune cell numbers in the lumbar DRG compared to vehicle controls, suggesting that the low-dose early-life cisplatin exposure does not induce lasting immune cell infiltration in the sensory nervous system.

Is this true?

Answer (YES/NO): NO